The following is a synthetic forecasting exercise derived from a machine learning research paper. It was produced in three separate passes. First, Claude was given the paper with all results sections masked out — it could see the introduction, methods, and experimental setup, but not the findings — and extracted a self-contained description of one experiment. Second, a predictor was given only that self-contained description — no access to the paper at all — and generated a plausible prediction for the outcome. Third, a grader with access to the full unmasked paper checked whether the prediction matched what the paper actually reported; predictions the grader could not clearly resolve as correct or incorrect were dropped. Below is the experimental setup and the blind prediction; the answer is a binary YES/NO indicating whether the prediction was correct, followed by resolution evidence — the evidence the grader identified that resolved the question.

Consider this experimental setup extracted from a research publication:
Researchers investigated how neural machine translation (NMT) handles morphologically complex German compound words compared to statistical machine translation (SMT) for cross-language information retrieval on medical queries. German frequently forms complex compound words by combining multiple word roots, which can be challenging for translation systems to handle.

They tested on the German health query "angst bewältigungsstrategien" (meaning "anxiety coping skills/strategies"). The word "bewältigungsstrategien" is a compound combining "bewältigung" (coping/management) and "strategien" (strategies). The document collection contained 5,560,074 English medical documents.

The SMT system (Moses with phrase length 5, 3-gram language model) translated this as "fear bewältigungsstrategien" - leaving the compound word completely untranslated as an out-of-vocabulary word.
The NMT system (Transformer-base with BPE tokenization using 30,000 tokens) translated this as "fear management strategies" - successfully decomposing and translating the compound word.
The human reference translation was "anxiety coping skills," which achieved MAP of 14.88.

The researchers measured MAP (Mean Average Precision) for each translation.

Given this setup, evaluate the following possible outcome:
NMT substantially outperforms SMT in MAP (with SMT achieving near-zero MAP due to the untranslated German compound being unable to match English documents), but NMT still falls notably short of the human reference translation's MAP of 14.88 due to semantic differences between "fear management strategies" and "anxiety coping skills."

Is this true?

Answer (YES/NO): YES